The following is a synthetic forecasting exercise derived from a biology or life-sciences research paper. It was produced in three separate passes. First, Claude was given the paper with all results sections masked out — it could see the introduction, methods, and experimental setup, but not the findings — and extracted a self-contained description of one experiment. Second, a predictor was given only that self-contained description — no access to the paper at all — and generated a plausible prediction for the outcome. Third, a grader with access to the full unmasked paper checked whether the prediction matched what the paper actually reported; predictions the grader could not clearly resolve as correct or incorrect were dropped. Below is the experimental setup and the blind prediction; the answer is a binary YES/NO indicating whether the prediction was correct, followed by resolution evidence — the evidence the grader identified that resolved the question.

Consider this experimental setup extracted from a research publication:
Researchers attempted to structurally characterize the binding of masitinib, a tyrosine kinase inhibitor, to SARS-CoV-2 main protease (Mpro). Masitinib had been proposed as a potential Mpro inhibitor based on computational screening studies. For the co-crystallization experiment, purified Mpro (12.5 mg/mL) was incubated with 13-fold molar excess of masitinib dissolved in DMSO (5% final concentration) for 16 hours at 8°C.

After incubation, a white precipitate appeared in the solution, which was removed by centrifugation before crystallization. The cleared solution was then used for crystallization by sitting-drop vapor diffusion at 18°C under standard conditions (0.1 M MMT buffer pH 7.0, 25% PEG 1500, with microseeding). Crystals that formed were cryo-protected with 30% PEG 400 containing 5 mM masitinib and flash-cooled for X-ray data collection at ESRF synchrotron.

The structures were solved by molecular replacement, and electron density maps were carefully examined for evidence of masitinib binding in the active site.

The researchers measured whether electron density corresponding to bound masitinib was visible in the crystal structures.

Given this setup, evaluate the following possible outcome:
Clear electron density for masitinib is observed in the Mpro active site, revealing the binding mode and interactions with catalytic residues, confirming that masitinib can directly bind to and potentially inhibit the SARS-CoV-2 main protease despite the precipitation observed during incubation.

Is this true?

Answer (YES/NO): NO